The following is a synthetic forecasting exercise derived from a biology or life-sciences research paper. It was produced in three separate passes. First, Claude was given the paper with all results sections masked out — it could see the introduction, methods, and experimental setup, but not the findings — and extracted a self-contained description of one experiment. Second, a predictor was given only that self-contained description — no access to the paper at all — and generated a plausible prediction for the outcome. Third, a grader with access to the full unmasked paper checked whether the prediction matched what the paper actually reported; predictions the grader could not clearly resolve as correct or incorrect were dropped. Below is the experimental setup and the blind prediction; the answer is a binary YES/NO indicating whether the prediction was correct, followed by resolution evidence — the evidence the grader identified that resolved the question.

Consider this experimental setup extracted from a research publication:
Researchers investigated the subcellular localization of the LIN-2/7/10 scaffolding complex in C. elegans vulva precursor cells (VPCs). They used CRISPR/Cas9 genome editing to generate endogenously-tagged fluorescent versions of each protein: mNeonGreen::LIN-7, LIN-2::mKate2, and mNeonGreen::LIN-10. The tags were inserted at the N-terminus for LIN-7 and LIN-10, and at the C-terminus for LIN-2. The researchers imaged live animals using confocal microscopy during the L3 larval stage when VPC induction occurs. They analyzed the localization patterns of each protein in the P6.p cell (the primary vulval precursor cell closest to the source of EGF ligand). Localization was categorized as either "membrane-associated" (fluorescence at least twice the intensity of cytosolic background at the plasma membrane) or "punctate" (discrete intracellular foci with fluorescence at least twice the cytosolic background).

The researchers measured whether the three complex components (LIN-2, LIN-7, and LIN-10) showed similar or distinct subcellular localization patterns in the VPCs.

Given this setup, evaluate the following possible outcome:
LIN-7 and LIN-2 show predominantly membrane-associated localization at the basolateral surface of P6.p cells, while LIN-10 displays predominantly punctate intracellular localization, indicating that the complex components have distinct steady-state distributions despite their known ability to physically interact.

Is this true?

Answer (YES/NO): NO